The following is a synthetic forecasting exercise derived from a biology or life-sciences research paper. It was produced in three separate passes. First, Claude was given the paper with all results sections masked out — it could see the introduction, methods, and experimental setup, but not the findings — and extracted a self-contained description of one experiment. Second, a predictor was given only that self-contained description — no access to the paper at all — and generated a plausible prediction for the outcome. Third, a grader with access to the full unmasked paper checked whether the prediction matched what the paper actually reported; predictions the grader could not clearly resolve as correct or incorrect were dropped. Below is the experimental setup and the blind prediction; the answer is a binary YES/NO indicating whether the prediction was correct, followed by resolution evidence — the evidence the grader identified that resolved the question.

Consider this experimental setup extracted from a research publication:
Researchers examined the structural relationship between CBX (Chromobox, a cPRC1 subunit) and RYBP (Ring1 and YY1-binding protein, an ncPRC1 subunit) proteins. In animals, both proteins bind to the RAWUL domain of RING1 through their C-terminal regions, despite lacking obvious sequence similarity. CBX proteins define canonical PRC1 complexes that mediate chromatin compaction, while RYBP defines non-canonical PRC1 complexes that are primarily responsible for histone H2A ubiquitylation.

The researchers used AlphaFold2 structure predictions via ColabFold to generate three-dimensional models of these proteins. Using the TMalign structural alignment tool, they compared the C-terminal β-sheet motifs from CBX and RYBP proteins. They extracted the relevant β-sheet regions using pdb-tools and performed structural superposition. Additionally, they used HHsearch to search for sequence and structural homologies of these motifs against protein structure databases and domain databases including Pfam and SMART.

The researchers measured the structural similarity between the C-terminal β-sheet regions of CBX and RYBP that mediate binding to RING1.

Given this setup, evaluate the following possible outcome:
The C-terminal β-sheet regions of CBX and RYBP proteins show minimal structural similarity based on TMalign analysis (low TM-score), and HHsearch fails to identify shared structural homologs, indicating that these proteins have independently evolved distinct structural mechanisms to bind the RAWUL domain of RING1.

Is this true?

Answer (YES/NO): NO